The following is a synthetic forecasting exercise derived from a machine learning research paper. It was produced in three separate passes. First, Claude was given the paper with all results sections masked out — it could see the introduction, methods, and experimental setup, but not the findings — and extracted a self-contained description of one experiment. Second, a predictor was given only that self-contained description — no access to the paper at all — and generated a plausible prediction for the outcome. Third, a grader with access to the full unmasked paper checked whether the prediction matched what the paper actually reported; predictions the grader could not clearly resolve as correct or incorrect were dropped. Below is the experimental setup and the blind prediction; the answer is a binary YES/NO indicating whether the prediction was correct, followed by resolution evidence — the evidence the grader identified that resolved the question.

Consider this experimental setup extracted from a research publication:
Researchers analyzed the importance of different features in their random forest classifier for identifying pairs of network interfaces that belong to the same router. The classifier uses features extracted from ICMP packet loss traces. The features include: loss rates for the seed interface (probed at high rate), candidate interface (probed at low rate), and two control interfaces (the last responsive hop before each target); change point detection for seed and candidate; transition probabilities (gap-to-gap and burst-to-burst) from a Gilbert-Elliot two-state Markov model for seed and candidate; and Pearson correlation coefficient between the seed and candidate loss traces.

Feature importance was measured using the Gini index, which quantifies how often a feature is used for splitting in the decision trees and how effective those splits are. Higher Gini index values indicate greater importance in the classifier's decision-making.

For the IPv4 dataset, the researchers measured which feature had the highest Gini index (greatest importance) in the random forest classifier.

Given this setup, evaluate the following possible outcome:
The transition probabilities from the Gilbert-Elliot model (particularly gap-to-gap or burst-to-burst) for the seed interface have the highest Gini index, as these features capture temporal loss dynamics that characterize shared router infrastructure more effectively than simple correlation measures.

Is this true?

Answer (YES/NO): NO